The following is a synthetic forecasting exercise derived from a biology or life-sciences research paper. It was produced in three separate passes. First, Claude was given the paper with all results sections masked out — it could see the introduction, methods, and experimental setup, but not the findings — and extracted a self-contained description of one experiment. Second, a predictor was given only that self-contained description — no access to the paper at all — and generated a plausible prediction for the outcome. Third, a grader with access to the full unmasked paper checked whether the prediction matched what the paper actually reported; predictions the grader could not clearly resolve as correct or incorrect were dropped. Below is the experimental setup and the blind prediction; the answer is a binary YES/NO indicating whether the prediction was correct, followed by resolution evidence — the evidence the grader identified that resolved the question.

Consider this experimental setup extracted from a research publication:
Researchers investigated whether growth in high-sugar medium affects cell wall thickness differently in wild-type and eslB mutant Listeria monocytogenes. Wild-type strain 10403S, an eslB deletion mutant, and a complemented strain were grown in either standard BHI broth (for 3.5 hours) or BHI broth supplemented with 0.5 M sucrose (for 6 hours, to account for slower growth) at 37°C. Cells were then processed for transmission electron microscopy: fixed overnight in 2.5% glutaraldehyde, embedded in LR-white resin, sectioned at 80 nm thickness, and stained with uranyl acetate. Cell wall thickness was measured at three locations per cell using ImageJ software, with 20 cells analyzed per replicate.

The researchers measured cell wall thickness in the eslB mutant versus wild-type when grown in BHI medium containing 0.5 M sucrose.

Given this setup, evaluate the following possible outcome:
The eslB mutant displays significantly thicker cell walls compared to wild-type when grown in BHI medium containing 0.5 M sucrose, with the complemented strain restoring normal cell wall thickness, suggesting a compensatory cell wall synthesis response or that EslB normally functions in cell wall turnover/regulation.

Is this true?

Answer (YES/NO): NO